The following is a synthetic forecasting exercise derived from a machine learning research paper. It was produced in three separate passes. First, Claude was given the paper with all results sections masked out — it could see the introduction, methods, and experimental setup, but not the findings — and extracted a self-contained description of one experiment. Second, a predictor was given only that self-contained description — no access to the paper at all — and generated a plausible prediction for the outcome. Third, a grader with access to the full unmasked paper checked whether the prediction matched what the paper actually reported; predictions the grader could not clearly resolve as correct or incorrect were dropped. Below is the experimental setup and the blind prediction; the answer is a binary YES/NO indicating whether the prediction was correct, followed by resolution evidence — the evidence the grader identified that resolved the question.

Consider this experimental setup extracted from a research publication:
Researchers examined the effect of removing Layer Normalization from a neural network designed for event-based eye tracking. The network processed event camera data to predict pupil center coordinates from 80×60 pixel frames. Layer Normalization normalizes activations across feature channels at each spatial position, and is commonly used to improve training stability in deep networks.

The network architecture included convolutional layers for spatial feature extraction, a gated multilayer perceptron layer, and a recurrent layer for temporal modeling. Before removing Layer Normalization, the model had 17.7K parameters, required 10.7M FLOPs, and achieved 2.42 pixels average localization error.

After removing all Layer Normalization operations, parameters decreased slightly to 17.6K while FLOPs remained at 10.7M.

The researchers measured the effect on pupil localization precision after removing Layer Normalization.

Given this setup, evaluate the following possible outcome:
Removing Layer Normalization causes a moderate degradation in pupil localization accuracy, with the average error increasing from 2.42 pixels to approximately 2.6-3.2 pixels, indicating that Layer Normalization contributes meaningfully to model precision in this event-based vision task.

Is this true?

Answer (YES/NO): NO